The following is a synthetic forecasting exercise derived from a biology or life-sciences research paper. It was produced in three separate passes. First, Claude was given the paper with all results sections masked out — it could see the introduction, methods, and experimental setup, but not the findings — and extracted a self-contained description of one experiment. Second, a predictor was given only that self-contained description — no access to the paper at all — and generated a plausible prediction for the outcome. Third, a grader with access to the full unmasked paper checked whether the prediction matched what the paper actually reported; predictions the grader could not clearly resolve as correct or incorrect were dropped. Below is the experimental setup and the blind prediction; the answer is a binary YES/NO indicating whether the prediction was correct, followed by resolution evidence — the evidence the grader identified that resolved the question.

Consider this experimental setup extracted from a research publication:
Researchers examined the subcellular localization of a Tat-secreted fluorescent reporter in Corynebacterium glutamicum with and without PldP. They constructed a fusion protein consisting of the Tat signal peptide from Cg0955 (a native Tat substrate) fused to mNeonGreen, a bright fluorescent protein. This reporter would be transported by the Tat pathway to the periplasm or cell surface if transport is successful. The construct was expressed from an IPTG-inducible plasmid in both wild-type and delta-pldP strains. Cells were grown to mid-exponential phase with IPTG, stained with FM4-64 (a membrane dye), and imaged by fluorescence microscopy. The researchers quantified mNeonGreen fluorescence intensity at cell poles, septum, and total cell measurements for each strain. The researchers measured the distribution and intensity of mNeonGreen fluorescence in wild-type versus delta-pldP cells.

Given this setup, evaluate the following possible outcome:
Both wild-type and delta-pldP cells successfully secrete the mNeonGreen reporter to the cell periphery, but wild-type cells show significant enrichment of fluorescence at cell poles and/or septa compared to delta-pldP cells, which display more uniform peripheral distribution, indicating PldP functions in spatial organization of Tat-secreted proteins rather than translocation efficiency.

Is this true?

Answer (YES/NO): YES